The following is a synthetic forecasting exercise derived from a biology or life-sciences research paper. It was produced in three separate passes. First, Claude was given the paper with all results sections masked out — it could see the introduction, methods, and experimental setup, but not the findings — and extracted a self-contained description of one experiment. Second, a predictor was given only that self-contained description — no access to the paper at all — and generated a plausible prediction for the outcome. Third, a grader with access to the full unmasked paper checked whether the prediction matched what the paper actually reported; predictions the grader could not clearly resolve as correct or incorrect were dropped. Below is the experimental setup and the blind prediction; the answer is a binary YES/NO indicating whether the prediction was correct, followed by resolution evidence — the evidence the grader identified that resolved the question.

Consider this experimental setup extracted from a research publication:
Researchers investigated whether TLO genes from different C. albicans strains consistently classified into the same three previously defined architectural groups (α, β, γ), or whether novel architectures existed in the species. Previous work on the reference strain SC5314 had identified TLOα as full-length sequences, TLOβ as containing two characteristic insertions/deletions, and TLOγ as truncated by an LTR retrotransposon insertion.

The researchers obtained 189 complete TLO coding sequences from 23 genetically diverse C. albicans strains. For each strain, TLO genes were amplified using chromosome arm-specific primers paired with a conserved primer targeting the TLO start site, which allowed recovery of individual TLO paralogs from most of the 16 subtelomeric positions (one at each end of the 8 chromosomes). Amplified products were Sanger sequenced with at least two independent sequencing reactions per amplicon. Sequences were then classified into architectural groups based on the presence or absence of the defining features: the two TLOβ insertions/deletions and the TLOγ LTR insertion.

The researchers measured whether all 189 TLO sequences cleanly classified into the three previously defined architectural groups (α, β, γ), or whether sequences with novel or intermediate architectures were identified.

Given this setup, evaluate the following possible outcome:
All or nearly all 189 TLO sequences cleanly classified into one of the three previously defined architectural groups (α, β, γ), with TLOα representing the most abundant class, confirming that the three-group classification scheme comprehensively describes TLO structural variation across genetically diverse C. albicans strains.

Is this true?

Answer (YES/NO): YES